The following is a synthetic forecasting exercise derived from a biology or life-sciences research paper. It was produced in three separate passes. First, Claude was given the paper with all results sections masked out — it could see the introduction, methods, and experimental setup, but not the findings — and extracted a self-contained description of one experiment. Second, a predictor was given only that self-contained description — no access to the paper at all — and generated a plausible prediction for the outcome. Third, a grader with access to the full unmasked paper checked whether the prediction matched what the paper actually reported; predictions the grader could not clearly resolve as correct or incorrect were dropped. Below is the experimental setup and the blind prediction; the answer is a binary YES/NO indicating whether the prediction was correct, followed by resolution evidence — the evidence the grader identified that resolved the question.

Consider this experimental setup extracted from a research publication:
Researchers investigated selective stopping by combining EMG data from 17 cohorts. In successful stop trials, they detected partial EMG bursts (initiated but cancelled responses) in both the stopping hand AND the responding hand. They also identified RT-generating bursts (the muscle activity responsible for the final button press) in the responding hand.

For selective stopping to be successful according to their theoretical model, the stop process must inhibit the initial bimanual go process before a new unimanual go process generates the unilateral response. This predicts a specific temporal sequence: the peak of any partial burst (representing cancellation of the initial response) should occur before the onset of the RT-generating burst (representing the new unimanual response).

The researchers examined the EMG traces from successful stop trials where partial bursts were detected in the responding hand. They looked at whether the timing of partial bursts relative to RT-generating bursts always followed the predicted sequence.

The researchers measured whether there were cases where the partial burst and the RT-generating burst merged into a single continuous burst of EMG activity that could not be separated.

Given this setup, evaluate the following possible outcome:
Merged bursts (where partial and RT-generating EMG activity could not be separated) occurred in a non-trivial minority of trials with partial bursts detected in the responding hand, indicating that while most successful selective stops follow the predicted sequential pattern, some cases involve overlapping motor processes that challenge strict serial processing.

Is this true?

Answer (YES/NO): YES